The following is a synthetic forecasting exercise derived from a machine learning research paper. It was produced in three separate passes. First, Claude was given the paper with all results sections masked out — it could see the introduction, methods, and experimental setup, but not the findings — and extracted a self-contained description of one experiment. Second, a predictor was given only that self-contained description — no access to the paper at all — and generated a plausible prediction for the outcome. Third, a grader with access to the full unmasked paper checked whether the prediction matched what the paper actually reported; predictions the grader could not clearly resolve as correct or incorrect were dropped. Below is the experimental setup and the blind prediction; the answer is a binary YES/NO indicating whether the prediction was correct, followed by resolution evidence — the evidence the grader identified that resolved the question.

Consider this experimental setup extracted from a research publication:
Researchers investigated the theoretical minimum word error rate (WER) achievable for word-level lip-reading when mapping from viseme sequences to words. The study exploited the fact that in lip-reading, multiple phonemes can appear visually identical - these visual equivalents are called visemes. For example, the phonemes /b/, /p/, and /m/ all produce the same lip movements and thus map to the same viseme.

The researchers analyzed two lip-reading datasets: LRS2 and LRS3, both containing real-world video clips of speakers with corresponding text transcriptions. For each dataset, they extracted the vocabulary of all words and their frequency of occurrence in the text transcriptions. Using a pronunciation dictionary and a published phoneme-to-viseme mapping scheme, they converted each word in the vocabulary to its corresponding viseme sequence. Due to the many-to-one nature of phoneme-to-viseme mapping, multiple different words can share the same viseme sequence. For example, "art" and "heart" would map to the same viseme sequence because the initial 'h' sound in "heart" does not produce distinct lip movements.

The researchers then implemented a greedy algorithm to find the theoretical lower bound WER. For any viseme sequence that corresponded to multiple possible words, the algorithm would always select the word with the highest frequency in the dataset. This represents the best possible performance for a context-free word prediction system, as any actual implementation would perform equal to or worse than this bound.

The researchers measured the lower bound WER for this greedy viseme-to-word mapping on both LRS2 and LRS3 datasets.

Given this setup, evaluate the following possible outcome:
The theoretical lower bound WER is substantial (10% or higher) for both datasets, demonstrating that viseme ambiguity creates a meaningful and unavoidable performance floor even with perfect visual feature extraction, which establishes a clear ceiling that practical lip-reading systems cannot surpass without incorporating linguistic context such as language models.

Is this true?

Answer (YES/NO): YES